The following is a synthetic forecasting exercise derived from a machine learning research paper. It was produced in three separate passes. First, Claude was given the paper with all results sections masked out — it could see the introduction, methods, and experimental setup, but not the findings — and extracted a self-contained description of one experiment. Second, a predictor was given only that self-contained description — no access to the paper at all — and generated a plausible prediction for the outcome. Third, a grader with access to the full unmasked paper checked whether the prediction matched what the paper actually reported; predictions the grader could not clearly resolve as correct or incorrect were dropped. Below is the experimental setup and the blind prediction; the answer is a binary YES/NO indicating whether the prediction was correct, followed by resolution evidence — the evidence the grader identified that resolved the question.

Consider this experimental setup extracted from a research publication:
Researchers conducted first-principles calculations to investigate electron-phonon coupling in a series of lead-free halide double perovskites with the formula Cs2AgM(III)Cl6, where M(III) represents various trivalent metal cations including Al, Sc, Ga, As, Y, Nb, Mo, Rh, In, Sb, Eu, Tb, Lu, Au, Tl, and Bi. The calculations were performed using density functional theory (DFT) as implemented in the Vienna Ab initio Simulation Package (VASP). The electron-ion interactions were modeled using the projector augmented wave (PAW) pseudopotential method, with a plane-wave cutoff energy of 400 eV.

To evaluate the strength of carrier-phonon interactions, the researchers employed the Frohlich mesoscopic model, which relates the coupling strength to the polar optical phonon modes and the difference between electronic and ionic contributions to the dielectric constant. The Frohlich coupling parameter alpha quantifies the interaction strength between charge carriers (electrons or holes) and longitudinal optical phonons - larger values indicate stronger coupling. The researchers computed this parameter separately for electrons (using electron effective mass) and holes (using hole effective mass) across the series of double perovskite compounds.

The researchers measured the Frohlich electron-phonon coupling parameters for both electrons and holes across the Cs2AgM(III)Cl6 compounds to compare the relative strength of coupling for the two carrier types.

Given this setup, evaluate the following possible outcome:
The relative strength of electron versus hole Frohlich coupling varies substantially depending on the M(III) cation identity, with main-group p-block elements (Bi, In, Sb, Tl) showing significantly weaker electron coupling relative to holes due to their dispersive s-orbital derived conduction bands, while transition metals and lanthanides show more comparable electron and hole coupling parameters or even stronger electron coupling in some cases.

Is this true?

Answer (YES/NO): NO